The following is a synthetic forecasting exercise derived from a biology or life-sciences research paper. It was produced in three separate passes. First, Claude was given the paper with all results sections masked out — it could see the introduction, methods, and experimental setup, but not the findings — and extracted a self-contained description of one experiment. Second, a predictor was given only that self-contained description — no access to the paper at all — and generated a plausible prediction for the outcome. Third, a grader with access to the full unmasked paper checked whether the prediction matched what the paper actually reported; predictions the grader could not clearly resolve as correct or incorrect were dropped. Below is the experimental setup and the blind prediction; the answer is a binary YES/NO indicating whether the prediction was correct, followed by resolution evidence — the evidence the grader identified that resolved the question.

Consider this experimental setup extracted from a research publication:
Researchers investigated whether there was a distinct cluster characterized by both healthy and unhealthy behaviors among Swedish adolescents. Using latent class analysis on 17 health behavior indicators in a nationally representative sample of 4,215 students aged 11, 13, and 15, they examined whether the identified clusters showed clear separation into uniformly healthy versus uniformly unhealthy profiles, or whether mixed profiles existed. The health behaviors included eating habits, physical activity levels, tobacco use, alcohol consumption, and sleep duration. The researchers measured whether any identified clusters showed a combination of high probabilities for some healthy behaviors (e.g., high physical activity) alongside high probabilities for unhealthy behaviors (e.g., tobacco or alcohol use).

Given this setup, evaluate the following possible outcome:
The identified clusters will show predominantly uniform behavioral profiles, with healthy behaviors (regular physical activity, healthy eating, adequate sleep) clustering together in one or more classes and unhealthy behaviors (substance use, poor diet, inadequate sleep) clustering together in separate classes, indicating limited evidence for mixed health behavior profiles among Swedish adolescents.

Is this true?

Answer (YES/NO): NO